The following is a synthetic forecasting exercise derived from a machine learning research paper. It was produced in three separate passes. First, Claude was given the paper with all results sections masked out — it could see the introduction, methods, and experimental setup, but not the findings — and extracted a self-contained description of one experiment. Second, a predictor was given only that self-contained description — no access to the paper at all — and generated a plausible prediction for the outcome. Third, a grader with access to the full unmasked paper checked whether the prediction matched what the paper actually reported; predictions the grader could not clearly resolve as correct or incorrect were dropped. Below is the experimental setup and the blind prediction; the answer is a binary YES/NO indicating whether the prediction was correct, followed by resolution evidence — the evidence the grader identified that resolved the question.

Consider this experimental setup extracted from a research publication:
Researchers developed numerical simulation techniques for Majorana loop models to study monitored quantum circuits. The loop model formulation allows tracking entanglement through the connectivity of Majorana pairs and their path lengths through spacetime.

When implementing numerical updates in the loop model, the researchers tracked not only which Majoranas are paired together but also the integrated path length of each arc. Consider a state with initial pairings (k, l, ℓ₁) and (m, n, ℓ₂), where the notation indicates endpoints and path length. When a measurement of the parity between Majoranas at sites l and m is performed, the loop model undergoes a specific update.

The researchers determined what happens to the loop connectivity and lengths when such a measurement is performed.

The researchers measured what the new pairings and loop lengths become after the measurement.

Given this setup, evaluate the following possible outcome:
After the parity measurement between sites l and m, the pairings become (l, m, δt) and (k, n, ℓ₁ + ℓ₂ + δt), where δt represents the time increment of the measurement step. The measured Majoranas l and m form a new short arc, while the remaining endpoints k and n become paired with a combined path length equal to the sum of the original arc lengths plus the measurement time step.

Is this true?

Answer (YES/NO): YES